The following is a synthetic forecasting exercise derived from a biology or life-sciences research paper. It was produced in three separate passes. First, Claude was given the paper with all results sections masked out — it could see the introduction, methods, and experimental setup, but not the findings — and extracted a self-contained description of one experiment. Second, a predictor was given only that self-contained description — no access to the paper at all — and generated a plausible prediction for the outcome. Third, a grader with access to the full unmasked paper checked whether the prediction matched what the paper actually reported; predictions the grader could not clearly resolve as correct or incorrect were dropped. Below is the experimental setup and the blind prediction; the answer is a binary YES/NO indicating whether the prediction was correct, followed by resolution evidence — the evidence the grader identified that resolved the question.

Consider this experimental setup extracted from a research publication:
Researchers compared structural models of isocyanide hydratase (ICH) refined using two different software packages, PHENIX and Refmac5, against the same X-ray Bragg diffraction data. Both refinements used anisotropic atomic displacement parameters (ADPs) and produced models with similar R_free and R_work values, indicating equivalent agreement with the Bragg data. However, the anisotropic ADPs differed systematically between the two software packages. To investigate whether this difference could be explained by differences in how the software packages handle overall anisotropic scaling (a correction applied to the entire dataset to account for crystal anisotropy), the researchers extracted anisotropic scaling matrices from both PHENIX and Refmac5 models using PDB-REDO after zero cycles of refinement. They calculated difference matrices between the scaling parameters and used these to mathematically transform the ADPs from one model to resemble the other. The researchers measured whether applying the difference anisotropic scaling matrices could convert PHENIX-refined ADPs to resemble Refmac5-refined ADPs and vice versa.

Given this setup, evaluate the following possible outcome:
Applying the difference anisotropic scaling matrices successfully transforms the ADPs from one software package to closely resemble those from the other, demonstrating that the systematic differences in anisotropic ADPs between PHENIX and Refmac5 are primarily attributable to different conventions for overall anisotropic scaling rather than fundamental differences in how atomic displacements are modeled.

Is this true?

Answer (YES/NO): YES